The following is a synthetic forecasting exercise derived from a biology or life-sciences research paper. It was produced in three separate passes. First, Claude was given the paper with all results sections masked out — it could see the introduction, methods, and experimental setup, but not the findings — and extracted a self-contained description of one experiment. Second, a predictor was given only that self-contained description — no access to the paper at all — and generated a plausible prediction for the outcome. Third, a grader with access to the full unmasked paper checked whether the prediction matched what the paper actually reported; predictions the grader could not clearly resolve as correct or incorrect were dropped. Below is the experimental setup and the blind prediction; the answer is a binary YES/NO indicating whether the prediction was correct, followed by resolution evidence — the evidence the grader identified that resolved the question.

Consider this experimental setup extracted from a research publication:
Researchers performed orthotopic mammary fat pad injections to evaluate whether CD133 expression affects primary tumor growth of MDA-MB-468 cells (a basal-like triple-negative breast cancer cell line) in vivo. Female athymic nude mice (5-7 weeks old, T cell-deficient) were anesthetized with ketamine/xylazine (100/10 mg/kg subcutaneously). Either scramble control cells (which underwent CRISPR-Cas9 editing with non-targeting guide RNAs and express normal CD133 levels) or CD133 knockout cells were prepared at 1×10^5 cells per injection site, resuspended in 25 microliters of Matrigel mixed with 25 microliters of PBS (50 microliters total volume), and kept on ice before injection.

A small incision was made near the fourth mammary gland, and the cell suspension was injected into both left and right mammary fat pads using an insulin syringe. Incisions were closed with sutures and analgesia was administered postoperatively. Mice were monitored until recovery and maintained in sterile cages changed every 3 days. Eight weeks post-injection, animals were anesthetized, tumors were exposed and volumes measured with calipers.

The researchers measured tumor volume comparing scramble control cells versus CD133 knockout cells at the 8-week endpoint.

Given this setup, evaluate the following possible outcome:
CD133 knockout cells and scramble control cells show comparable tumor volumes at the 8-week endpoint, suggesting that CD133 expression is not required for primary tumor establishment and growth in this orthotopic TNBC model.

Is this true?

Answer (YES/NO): YES